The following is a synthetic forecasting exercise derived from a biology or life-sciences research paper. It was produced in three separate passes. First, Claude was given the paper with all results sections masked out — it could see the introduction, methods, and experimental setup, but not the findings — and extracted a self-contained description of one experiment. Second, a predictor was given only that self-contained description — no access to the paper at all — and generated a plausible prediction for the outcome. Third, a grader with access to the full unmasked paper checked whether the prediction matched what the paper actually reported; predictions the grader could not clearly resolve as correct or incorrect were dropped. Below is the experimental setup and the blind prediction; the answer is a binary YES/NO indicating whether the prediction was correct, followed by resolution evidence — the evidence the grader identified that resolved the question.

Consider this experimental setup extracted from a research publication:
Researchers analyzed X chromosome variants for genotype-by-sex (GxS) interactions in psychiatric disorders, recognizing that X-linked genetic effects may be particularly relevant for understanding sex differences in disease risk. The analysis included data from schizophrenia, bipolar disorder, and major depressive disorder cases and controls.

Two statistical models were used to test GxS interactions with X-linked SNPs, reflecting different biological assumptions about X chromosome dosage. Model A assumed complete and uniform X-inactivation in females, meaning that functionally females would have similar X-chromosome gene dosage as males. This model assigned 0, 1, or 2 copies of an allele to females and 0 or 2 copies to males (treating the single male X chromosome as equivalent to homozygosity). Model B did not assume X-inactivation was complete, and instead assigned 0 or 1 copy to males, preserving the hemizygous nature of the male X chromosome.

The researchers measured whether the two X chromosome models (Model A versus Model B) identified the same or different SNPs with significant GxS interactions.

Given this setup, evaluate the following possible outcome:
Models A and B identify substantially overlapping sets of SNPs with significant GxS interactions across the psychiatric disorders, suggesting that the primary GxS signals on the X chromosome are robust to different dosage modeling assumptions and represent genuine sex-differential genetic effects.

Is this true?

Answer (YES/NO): NO